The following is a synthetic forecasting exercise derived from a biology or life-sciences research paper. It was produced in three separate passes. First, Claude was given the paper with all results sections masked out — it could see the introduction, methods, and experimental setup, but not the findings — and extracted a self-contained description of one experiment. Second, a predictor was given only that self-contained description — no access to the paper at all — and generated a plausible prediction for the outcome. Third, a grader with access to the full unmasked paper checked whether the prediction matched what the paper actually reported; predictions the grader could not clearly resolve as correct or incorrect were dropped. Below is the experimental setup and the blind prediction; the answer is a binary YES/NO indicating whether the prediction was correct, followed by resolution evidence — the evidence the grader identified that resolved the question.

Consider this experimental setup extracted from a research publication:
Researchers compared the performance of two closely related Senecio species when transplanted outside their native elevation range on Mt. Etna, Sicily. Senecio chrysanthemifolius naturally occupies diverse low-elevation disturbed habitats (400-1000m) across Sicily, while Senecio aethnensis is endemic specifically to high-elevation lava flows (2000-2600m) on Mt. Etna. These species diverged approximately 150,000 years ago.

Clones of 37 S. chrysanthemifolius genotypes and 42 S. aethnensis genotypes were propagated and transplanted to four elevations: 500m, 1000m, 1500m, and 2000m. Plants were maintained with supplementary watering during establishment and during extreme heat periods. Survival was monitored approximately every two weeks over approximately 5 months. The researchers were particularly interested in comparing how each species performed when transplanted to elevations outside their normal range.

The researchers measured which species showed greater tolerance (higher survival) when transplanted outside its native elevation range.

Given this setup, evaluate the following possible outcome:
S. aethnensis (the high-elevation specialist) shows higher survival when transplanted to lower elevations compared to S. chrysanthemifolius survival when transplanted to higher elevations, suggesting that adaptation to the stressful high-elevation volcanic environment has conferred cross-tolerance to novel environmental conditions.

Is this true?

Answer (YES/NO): NO